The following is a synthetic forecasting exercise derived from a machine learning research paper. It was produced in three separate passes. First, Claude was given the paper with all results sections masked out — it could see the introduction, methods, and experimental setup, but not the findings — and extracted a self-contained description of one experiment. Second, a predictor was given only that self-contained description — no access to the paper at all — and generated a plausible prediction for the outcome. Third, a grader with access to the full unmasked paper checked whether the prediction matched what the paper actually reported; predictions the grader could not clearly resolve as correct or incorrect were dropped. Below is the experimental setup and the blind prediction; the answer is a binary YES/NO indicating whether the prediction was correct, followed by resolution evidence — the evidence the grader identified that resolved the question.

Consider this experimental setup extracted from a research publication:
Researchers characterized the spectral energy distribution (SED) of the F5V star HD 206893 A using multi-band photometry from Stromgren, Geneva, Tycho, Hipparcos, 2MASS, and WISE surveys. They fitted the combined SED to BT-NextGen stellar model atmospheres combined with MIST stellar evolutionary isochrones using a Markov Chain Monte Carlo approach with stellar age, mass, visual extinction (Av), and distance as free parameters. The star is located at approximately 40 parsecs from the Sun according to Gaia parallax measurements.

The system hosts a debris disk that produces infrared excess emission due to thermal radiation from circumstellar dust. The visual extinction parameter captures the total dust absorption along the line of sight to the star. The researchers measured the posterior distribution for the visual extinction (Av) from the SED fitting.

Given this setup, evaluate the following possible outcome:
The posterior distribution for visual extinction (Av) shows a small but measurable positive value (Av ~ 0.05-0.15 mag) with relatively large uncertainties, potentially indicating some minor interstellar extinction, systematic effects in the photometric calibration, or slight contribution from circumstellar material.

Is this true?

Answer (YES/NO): YES